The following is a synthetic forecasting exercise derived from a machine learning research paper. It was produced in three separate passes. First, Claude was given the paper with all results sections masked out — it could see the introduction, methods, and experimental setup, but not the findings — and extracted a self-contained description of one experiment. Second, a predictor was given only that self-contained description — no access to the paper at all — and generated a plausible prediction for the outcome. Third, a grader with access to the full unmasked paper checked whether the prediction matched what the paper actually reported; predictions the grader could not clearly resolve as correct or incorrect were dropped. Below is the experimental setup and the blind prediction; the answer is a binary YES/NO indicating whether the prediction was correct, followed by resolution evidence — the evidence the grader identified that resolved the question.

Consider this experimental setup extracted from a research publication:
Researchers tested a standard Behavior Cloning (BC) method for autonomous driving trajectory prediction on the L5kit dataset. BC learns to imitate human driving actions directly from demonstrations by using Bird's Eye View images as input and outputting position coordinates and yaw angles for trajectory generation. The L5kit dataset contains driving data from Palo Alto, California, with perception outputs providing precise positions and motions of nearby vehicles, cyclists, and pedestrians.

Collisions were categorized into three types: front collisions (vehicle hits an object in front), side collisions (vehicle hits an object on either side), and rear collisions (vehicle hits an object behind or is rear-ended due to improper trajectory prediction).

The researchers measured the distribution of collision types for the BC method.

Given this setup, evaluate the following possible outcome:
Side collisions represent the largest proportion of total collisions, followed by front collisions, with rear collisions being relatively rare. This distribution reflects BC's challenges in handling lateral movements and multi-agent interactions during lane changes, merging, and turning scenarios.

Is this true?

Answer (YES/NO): NO